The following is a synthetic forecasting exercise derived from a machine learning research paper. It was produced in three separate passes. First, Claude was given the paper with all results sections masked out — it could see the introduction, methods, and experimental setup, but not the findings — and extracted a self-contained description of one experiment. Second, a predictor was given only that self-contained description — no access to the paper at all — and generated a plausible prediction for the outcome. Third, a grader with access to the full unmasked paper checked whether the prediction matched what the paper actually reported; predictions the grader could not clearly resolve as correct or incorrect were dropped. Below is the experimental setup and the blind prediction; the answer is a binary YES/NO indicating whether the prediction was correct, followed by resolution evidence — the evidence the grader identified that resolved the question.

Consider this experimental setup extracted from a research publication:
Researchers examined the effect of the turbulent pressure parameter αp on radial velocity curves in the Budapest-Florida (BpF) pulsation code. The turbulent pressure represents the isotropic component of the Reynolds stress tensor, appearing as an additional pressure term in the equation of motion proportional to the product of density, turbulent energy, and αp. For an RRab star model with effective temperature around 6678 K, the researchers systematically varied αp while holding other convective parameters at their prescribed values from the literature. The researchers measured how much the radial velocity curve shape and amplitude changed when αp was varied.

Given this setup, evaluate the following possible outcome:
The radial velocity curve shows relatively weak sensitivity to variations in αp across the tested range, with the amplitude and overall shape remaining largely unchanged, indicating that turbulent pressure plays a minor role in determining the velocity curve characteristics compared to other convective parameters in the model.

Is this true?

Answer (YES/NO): YES